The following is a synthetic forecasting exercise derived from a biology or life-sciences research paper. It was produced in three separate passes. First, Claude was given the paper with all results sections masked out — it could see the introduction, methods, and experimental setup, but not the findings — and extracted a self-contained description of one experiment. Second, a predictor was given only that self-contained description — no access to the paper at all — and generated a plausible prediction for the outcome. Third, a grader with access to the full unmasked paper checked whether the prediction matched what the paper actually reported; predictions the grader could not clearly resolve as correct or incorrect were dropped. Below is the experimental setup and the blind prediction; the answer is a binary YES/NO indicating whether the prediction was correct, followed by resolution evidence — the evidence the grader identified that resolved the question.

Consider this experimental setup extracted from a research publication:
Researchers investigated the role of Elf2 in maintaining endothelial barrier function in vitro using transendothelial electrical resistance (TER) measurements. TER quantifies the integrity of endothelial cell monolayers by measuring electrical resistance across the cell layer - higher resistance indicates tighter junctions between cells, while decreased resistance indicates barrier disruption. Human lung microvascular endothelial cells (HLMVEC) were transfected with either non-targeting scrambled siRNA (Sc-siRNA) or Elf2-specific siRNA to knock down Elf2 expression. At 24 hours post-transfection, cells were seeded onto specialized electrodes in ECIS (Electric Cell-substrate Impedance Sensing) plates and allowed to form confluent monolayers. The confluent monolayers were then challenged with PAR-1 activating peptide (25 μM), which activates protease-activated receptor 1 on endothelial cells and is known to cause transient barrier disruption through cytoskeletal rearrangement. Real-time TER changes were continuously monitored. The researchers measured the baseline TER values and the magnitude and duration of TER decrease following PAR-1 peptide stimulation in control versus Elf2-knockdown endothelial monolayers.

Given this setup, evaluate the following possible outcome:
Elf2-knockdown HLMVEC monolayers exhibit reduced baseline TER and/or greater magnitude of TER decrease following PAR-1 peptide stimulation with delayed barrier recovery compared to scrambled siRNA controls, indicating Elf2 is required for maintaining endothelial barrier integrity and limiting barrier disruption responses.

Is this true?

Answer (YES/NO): YES